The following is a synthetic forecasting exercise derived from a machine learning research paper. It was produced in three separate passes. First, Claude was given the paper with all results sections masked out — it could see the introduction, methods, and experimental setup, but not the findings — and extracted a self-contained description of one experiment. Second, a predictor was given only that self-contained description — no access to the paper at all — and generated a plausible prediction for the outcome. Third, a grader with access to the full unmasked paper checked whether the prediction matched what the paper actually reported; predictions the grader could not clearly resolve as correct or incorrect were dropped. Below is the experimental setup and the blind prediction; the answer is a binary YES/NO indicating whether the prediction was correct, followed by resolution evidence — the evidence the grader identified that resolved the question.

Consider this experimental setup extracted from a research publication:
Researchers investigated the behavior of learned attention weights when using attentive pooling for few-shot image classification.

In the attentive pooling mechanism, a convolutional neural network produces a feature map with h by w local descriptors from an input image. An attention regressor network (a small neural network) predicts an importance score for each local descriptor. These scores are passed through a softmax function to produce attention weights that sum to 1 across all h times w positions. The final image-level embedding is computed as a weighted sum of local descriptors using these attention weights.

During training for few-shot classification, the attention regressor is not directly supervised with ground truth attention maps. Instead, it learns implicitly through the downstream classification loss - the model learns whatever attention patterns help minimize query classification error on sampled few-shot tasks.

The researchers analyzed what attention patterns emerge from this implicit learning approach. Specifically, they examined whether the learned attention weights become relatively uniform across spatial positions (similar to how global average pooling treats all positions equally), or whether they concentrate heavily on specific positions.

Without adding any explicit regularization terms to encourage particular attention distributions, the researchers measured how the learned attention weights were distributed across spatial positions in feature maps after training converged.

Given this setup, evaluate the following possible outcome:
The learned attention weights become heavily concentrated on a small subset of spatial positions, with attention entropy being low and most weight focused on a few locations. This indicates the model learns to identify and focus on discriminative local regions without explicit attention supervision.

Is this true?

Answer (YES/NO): YES